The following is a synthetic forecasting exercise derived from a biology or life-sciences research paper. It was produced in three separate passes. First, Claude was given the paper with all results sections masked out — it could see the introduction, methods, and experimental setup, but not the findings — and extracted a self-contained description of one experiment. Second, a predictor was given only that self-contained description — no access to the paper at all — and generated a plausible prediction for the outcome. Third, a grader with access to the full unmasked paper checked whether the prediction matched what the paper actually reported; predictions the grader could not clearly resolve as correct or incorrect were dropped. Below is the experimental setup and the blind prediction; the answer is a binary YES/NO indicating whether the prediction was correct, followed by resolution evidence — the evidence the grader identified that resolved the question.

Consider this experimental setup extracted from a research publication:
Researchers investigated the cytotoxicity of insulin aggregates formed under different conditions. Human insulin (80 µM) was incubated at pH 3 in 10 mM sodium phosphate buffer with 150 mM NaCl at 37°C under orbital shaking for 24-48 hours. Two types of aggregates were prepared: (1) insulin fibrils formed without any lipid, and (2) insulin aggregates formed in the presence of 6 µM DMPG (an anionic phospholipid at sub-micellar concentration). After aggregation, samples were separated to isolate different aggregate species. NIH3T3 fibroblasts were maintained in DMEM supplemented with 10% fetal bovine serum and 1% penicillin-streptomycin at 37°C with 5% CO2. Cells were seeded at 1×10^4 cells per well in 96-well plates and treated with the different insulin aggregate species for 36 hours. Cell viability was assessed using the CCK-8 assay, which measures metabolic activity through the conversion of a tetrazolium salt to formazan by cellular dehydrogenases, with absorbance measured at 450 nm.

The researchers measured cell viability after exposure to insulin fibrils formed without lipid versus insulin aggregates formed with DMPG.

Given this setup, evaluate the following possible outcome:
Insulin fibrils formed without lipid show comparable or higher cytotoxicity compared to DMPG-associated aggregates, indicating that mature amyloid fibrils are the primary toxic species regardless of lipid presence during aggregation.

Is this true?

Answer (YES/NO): NO